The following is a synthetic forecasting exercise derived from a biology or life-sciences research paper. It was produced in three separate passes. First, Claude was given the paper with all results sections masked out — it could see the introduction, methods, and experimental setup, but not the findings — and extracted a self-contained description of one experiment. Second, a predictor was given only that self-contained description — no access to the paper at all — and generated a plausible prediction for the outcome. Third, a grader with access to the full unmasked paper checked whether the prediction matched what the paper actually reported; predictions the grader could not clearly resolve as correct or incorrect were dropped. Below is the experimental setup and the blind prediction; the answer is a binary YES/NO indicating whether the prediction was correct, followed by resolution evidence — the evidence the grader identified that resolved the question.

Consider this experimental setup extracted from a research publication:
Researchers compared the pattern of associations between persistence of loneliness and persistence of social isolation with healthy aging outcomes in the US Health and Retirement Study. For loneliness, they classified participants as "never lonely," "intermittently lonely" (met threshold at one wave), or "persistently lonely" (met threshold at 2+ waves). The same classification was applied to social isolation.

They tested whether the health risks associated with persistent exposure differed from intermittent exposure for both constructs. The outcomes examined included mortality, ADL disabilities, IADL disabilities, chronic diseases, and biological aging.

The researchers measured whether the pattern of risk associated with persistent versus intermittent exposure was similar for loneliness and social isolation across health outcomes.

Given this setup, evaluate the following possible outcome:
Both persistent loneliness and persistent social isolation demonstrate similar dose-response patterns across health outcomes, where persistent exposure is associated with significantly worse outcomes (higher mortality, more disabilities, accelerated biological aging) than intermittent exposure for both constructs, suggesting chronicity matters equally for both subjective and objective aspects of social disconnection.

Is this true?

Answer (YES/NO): NO